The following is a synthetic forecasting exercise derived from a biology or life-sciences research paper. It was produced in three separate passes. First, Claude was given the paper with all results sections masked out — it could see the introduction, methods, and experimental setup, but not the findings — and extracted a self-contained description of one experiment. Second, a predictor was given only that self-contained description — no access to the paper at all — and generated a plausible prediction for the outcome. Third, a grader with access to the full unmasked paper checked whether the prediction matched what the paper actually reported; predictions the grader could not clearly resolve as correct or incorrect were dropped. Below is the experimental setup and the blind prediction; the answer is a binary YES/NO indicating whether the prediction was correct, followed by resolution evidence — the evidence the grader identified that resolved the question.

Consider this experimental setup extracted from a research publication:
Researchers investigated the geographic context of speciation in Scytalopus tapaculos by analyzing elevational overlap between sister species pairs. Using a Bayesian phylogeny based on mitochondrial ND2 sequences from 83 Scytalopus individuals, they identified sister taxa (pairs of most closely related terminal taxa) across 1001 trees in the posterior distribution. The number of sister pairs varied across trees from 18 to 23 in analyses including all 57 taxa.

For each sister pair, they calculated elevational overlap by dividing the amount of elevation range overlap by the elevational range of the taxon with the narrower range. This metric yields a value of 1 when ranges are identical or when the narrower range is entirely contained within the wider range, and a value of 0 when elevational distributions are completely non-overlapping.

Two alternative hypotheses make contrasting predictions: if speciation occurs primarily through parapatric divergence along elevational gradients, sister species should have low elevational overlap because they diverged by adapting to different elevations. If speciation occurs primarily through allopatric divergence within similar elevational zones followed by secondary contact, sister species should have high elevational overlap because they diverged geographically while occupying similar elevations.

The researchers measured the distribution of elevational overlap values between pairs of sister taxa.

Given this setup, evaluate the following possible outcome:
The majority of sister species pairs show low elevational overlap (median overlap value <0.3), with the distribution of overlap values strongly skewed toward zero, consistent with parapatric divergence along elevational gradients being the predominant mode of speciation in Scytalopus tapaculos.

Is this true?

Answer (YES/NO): NO